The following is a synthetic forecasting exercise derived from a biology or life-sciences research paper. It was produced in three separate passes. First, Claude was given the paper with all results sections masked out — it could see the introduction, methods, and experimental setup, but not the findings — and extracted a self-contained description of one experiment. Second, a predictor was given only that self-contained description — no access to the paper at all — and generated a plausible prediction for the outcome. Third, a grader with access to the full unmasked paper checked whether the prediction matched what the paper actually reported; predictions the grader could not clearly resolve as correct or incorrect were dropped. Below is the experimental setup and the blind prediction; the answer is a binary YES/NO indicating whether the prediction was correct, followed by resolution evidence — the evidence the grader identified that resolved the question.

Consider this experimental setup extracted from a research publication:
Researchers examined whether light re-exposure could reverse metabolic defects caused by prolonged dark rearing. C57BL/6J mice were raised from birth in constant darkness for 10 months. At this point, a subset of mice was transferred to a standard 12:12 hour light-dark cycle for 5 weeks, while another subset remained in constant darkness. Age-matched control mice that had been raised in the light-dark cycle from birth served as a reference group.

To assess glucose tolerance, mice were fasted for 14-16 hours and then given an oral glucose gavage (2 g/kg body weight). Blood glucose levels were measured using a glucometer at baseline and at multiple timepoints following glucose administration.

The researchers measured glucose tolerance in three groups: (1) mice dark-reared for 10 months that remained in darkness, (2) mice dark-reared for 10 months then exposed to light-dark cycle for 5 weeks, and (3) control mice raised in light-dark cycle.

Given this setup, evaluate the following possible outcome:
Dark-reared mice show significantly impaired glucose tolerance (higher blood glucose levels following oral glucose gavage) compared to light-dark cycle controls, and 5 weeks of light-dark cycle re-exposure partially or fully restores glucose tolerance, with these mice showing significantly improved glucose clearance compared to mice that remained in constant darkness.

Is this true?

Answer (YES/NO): YES